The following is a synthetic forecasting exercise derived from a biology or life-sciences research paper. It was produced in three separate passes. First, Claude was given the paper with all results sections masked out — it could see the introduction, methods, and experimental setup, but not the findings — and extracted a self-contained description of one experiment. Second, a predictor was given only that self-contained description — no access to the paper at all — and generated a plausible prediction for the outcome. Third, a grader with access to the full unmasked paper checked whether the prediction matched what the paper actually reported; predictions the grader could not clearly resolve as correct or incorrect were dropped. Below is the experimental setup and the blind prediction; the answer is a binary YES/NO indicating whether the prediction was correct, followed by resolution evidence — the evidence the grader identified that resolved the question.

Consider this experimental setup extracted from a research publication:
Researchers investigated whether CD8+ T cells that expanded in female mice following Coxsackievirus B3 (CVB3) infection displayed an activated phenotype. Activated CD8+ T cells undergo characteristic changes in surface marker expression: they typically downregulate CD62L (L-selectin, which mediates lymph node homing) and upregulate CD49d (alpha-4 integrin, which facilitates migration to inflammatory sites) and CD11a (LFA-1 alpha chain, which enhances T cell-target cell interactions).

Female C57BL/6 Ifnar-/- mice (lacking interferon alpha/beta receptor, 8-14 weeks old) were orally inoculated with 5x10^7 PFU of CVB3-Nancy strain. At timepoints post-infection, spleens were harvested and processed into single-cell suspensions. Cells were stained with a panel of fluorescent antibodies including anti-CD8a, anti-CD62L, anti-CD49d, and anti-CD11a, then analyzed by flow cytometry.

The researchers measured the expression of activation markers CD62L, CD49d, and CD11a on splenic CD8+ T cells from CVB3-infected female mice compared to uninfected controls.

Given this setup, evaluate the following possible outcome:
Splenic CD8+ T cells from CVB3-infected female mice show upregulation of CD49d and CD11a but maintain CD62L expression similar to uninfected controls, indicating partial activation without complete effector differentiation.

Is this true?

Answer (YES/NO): NO